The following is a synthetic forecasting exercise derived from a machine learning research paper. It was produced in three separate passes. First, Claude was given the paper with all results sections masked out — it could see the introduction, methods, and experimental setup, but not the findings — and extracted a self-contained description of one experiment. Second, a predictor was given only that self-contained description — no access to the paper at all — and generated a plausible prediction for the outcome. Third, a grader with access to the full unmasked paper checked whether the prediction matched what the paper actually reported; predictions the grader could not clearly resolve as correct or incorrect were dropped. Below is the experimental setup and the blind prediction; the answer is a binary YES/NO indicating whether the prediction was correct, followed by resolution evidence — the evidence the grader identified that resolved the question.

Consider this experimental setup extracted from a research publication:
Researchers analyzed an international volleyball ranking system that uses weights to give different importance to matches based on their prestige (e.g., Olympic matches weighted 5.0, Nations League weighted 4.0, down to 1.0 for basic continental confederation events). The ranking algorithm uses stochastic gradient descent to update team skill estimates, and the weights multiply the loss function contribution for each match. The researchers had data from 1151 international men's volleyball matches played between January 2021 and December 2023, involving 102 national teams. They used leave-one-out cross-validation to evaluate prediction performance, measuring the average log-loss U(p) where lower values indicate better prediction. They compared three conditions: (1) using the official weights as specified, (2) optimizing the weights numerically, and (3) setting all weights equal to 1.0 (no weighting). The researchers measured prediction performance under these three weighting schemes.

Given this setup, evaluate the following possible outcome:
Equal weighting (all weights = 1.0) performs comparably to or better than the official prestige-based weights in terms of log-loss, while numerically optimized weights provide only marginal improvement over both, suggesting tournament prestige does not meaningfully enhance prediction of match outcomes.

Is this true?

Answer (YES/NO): YES